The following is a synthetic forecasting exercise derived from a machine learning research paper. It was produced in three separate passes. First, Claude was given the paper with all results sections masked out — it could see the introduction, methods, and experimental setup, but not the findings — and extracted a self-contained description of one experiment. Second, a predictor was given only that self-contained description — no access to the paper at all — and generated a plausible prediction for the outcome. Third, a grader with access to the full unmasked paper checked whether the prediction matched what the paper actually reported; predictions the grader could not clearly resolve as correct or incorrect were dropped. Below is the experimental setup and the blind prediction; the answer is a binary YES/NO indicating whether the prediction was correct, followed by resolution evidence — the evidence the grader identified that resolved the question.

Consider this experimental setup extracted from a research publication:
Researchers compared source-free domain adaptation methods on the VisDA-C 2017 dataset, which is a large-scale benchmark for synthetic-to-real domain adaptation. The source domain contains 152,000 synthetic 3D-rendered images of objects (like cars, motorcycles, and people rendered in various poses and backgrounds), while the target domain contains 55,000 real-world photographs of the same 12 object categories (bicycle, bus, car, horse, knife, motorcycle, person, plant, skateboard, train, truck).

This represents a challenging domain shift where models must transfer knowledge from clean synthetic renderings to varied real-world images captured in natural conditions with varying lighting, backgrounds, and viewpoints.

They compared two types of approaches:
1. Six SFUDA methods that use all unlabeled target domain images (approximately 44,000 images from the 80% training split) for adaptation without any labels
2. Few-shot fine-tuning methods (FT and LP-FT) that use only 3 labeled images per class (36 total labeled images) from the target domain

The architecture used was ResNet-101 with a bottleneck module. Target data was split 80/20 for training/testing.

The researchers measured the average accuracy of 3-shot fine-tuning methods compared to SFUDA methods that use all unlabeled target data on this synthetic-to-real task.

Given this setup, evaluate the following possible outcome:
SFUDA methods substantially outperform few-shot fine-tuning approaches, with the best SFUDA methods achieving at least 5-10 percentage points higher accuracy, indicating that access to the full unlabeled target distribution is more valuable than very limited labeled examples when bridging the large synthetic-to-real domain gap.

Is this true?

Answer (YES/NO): NO